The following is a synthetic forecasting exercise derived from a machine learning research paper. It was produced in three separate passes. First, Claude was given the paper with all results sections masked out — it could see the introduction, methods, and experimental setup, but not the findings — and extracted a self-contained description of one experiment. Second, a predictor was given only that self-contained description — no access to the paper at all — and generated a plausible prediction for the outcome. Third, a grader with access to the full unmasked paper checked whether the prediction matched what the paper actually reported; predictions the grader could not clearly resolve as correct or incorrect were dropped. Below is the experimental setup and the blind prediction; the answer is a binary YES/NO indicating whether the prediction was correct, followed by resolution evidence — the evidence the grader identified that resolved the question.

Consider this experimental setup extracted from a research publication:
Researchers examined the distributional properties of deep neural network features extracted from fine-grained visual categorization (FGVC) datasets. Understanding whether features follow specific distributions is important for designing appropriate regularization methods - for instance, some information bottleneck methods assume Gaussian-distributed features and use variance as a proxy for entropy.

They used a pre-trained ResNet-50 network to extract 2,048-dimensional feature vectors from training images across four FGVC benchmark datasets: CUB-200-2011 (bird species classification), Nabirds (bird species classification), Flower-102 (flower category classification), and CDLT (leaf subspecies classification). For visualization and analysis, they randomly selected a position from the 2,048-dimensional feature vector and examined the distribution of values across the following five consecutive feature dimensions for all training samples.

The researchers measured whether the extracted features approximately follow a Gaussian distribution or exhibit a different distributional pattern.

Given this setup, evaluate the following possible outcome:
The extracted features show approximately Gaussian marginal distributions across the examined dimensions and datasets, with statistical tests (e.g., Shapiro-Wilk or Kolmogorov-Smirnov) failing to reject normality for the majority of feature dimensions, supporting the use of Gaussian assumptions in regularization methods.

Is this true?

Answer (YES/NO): NO